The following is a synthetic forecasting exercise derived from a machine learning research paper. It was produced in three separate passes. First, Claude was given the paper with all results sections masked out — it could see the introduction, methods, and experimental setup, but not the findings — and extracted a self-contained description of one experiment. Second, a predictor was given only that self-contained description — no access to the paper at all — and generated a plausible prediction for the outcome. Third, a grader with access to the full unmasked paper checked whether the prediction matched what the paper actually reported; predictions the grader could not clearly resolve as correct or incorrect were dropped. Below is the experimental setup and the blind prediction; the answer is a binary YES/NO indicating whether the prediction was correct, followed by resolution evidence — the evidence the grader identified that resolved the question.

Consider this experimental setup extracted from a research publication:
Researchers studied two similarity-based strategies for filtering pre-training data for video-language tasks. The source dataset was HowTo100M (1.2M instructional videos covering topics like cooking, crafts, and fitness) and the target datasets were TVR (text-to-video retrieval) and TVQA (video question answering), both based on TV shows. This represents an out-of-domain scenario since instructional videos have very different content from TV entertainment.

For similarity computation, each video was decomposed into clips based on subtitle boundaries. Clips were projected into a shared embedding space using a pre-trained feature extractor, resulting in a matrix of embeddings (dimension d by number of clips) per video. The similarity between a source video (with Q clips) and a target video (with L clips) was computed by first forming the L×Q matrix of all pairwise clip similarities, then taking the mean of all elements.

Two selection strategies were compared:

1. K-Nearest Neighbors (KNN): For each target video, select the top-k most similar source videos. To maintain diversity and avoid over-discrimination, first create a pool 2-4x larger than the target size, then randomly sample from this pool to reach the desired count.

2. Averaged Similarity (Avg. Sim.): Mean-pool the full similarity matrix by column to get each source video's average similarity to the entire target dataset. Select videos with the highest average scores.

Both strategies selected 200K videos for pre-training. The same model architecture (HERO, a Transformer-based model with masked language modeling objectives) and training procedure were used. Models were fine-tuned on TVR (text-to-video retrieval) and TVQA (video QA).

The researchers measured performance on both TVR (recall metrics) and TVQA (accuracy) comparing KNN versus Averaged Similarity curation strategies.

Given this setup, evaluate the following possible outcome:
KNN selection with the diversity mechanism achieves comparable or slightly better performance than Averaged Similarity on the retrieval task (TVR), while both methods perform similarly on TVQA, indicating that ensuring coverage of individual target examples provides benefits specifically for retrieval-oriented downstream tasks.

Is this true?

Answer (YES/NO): NO